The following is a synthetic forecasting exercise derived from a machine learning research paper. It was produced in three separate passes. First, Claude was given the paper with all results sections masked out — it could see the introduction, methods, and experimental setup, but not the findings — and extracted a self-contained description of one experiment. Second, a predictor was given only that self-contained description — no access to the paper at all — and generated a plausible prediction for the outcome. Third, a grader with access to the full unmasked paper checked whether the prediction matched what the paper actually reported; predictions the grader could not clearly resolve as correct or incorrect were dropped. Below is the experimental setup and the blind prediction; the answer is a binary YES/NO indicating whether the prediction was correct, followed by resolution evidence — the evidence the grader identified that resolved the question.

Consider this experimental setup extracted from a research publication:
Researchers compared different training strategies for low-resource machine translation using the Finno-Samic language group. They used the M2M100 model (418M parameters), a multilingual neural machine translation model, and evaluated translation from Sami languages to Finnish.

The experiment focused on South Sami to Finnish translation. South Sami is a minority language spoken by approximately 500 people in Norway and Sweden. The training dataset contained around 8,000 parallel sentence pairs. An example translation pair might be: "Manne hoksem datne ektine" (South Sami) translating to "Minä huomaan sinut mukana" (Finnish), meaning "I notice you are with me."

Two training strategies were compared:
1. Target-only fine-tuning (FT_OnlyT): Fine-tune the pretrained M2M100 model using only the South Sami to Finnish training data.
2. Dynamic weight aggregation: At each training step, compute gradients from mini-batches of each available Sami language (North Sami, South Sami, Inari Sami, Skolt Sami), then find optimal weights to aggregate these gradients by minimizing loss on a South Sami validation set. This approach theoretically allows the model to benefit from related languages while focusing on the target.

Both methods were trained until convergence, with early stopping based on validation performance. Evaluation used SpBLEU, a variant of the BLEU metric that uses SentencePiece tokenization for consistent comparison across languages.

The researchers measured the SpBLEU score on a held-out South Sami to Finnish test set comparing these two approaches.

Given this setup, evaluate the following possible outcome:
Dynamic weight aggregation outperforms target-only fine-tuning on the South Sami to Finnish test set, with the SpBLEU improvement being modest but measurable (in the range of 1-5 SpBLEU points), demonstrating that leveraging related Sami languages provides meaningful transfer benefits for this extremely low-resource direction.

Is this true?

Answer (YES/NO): NO